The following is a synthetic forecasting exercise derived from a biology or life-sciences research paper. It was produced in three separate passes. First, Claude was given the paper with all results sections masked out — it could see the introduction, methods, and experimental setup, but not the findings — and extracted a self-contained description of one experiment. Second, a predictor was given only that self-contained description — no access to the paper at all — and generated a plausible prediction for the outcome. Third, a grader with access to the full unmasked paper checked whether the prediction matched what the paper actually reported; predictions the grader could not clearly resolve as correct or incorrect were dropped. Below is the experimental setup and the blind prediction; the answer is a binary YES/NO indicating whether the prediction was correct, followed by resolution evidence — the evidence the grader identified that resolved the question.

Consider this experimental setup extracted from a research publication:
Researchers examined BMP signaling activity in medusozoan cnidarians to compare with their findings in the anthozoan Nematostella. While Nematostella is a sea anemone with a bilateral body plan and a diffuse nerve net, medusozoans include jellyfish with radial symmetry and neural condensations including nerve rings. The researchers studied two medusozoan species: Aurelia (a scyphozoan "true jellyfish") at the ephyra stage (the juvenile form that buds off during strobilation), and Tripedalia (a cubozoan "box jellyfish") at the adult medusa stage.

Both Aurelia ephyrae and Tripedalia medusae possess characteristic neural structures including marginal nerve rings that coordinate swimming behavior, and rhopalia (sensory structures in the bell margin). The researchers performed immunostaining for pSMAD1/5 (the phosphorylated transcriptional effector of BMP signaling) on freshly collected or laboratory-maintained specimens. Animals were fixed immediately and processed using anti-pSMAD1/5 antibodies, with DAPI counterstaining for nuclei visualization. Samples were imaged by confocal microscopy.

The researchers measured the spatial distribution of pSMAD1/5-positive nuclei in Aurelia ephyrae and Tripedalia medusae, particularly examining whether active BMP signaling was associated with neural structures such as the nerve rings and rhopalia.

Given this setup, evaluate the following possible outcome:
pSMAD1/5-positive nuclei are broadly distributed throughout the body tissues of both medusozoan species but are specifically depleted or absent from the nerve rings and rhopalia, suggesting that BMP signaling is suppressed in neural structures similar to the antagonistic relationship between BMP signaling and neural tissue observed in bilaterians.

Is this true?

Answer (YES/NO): NO